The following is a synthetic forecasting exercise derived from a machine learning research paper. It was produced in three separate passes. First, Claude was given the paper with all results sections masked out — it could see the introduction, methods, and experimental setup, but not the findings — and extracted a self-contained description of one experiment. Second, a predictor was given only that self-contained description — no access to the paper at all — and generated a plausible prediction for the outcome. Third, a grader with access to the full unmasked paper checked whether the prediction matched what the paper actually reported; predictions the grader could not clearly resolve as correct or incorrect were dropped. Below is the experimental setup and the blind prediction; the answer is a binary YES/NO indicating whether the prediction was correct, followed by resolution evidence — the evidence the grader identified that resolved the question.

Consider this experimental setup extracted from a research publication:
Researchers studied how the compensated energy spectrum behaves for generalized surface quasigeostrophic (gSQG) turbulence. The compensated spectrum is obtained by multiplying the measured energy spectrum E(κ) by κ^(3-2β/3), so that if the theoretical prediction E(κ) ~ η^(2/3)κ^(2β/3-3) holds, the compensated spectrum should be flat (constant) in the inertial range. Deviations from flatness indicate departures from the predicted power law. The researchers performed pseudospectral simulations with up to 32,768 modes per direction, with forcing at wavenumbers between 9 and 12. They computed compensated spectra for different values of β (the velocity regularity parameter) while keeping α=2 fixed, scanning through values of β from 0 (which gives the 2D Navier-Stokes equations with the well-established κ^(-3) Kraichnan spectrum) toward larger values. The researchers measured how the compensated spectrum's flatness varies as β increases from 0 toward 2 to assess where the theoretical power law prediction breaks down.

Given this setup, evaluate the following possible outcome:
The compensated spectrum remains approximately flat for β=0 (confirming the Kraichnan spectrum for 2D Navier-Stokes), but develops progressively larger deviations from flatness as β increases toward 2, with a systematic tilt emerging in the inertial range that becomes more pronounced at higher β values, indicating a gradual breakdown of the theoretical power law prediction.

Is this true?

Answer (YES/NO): NO